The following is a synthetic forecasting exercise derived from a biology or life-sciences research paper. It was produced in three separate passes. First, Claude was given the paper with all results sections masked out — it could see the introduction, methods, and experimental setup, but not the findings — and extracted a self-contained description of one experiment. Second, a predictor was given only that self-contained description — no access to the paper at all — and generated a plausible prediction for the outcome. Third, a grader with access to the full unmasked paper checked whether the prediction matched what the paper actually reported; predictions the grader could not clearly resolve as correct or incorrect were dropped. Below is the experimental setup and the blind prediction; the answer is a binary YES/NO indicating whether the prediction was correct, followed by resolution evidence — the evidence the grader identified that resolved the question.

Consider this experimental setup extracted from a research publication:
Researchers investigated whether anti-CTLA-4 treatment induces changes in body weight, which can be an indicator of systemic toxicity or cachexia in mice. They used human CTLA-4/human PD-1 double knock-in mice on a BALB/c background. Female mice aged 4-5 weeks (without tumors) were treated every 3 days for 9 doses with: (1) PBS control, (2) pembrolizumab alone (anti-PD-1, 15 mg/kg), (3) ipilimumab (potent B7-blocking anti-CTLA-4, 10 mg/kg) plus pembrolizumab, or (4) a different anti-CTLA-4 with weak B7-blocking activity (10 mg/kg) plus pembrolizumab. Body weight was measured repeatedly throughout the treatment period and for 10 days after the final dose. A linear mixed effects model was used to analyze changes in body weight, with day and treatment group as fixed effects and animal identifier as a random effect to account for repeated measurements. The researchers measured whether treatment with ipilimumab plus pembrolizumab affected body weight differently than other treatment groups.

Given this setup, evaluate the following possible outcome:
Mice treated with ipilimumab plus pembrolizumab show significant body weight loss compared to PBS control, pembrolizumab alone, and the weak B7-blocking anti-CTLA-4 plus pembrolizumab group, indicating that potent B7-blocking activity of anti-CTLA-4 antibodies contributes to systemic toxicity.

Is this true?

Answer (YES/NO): NO